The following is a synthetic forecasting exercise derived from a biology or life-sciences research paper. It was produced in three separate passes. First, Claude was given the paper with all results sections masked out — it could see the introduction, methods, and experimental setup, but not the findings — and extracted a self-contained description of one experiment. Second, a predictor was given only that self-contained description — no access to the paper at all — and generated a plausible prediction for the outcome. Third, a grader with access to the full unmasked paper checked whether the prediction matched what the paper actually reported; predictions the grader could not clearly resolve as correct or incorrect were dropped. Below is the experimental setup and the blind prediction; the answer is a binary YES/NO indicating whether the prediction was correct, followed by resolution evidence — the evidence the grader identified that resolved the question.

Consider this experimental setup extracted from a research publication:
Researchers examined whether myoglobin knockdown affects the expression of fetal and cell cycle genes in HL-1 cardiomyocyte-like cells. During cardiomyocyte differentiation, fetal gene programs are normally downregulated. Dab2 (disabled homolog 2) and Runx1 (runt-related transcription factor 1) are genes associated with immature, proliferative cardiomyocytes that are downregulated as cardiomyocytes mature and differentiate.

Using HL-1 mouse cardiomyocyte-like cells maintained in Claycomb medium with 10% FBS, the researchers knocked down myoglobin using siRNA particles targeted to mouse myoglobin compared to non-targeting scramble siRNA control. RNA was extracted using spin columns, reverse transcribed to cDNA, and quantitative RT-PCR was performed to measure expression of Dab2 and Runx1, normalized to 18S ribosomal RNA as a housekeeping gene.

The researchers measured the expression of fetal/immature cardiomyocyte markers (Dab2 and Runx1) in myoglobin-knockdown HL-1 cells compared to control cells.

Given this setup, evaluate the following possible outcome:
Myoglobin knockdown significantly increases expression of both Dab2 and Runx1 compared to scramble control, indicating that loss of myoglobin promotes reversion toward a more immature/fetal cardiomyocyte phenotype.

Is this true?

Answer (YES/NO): YES